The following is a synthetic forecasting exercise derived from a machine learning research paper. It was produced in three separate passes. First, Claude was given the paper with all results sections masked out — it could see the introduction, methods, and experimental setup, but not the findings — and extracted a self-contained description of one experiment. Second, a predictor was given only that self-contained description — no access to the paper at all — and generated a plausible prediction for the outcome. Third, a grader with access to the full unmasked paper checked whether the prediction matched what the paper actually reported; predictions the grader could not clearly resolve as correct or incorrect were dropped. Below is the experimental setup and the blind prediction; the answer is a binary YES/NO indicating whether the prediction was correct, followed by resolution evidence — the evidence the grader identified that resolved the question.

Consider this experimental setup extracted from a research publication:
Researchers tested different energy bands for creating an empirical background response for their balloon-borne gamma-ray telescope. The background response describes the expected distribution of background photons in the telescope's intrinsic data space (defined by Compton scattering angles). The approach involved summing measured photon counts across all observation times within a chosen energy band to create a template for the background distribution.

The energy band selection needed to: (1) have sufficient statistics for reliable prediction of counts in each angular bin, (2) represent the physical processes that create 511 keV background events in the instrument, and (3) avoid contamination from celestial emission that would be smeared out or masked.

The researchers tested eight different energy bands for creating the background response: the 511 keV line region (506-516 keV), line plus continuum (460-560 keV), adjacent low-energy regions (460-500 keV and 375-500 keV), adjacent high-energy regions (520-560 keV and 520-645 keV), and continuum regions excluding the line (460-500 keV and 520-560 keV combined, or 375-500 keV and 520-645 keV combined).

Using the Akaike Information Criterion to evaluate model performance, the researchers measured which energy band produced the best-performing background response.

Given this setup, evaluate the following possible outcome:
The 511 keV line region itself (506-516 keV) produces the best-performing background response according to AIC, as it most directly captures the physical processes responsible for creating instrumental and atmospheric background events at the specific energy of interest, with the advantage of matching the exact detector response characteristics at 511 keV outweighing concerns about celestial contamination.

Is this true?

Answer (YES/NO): YES